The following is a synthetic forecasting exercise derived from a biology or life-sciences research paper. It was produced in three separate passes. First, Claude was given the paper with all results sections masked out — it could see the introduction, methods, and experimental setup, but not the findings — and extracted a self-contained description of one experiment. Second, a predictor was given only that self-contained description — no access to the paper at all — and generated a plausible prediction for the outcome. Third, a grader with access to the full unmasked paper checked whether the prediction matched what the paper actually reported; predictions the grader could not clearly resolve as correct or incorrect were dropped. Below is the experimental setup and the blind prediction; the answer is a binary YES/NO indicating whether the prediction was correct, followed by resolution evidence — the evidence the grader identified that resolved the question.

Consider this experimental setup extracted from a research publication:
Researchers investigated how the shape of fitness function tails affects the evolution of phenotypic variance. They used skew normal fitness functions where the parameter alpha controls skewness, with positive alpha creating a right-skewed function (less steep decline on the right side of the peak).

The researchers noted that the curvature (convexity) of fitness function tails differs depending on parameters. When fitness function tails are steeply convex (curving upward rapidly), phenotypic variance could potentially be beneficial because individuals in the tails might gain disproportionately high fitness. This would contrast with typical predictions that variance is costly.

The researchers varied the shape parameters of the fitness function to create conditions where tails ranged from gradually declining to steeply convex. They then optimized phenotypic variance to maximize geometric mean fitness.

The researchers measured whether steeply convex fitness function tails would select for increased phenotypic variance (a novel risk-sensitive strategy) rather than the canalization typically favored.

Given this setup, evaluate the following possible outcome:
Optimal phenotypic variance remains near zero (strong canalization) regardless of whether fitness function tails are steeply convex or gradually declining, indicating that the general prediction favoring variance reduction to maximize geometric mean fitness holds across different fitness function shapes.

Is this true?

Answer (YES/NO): NO